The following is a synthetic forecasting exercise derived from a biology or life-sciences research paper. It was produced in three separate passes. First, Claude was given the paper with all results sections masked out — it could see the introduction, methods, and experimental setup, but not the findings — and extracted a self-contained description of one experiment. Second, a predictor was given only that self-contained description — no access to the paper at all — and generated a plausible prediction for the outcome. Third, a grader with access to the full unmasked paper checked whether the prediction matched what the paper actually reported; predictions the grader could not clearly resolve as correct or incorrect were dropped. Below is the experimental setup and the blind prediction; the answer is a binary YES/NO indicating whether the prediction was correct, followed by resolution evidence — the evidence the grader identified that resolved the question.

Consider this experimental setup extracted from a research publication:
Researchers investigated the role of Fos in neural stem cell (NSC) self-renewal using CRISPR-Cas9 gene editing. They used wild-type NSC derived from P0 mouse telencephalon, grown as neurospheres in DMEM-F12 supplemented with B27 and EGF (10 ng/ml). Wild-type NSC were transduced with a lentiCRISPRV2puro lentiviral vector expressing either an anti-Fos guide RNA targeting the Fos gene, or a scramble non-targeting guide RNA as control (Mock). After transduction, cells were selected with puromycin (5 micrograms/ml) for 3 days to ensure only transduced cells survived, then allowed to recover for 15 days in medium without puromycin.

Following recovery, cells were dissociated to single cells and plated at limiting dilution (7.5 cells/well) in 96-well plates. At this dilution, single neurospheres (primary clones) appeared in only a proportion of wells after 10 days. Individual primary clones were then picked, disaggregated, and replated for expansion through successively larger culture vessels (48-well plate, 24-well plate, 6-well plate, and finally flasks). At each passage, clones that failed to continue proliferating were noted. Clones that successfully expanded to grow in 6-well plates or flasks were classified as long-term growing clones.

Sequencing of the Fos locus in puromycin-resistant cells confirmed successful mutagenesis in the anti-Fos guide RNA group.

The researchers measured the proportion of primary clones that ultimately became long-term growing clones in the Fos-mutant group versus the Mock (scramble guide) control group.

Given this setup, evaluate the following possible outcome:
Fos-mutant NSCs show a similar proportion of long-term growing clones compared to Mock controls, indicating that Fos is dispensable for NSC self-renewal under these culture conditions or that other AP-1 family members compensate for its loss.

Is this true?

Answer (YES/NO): NO